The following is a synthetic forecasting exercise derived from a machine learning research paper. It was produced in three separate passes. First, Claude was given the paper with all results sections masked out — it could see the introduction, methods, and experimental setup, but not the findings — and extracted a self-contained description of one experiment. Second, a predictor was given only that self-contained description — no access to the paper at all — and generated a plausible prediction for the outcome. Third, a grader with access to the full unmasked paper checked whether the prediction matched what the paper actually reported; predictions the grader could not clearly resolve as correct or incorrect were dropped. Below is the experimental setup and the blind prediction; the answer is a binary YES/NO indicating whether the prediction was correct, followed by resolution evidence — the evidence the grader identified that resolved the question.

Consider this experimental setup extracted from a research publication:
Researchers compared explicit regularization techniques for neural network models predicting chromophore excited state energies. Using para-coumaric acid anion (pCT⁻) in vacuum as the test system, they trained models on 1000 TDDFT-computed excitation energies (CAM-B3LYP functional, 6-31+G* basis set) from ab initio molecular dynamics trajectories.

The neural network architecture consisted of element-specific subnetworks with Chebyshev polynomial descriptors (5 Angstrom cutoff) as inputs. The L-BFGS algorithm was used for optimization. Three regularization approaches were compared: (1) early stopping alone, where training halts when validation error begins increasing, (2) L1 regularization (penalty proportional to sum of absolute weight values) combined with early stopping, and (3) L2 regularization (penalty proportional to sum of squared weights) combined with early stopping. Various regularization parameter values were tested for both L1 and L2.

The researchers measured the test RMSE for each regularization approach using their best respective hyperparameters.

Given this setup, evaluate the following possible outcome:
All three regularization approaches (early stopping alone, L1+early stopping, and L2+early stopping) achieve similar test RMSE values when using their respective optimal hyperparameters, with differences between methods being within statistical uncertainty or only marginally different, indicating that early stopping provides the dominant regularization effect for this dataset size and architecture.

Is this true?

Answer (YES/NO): YES